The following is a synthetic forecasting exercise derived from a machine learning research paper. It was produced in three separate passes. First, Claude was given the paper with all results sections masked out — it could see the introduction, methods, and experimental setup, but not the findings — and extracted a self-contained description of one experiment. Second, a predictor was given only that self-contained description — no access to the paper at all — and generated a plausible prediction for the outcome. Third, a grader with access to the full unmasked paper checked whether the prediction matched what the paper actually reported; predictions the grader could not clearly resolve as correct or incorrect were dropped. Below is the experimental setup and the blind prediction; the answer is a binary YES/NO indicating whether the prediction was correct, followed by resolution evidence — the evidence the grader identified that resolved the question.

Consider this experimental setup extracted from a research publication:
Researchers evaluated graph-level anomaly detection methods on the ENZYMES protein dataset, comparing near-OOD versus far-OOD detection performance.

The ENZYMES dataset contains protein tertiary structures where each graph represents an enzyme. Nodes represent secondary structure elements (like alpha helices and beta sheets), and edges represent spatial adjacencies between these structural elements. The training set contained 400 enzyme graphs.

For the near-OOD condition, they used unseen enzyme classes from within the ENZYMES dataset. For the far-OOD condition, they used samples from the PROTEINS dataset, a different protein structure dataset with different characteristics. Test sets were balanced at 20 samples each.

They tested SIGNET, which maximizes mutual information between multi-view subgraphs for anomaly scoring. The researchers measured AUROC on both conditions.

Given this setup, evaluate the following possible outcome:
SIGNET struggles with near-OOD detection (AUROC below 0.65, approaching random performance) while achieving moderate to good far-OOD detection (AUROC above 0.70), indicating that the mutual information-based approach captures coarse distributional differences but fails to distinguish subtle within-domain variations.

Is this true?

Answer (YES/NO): NO